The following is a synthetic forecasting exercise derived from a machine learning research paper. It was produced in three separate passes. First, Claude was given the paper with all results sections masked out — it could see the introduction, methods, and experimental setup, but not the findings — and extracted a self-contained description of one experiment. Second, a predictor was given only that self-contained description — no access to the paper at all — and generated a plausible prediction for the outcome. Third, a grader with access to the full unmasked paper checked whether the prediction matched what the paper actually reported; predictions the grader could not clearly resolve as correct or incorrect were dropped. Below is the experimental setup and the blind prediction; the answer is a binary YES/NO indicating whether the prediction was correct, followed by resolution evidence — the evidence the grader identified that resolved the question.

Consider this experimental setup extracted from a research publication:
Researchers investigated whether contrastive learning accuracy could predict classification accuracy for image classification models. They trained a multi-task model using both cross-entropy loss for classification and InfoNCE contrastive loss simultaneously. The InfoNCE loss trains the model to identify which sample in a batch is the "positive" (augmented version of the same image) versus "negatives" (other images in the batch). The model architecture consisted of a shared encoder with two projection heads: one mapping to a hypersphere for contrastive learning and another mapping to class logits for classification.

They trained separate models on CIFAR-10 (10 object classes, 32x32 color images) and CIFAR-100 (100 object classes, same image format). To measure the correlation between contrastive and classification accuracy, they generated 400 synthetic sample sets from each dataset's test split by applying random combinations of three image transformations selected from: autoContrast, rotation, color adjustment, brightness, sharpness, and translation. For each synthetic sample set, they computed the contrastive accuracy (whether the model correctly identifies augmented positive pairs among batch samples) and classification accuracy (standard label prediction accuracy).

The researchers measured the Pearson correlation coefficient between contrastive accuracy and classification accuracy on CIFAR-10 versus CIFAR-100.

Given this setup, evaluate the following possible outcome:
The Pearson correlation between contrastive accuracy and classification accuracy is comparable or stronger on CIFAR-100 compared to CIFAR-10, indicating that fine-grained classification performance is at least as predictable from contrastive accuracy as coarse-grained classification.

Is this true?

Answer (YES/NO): YES